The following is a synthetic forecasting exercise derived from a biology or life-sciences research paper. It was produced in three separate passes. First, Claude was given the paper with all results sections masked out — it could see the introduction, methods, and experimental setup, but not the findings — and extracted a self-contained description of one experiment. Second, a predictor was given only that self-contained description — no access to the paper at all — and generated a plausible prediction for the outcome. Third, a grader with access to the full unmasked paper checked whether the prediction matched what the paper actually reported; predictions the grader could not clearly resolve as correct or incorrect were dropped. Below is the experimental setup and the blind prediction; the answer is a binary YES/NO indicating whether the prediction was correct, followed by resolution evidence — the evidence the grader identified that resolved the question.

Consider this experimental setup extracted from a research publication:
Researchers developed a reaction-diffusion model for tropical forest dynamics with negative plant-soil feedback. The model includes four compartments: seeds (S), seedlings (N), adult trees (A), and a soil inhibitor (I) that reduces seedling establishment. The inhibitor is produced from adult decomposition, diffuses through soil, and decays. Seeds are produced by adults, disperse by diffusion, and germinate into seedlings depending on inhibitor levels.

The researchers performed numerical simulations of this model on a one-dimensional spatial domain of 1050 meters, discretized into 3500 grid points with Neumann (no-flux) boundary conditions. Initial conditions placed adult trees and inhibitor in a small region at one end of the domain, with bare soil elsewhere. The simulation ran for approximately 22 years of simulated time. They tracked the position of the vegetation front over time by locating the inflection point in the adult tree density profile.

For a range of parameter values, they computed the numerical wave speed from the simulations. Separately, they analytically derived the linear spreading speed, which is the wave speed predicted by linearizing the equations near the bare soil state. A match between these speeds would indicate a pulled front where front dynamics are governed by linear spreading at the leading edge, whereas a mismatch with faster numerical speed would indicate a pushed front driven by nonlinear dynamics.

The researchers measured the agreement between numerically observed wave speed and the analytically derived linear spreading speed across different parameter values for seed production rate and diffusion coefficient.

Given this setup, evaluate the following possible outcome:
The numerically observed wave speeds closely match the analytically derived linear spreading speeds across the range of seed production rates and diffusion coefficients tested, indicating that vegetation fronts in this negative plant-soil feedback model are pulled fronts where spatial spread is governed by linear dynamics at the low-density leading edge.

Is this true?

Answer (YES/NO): YES